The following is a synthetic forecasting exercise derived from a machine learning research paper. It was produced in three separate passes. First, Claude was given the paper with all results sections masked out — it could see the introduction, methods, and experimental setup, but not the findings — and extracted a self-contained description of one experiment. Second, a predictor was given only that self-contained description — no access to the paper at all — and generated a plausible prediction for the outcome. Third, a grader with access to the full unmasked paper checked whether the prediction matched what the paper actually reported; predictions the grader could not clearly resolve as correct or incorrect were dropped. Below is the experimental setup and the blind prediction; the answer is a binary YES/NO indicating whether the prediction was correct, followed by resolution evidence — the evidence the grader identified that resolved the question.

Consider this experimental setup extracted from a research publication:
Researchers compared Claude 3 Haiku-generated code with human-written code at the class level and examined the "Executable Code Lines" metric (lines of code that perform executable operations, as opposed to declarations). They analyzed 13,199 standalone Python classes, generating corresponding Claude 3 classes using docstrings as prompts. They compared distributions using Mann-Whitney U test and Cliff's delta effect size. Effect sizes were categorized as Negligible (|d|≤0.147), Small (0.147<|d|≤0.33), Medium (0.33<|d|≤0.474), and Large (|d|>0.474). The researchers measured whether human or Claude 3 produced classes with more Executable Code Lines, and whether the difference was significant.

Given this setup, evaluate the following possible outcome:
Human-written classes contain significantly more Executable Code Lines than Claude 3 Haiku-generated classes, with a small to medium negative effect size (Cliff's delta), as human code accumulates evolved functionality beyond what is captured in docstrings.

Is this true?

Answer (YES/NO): NO